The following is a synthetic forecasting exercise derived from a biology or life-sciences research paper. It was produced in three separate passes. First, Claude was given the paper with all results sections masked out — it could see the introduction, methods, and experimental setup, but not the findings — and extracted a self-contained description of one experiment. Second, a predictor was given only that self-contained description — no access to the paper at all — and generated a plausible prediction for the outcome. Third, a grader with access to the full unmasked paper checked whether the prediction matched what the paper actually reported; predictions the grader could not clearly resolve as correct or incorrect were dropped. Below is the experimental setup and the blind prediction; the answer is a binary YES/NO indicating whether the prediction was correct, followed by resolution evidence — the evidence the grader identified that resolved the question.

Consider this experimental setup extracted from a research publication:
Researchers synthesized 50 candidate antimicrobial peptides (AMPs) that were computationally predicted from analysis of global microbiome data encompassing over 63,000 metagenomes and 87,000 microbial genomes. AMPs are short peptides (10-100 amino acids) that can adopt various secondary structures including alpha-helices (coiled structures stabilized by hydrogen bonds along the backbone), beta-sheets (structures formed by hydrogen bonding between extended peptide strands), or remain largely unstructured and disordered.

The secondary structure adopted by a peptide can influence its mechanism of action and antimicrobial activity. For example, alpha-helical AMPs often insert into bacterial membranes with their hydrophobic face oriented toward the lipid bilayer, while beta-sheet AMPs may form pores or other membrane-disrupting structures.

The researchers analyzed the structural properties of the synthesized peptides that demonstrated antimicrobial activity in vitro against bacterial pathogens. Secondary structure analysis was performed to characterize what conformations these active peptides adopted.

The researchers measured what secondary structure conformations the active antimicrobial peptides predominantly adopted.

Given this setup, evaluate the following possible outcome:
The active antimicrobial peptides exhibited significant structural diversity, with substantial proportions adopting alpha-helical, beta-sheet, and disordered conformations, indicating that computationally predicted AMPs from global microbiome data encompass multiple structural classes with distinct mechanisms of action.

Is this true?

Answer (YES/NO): NO